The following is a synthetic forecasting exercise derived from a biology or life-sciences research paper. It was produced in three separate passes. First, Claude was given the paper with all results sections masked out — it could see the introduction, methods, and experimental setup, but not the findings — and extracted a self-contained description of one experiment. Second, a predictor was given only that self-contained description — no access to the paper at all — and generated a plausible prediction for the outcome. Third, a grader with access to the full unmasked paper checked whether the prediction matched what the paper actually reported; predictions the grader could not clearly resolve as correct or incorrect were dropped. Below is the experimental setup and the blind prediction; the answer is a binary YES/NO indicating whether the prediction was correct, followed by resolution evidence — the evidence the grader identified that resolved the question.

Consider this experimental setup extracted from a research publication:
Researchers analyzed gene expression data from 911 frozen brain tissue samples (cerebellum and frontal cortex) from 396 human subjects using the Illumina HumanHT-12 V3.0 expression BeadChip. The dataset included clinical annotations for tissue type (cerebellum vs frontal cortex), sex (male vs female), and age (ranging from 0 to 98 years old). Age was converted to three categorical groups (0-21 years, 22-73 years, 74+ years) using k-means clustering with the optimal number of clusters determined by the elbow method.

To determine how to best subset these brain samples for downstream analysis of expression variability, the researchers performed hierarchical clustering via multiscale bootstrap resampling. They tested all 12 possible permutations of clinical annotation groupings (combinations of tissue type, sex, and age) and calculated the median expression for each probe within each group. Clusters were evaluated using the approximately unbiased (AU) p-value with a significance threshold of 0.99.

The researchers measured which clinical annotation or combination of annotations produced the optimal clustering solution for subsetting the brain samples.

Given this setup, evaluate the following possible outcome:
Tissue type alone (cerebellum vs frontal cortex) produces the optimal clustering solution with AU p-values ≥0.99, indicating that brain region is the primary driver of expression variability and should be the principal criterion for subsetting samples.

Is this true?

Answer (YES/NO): YES